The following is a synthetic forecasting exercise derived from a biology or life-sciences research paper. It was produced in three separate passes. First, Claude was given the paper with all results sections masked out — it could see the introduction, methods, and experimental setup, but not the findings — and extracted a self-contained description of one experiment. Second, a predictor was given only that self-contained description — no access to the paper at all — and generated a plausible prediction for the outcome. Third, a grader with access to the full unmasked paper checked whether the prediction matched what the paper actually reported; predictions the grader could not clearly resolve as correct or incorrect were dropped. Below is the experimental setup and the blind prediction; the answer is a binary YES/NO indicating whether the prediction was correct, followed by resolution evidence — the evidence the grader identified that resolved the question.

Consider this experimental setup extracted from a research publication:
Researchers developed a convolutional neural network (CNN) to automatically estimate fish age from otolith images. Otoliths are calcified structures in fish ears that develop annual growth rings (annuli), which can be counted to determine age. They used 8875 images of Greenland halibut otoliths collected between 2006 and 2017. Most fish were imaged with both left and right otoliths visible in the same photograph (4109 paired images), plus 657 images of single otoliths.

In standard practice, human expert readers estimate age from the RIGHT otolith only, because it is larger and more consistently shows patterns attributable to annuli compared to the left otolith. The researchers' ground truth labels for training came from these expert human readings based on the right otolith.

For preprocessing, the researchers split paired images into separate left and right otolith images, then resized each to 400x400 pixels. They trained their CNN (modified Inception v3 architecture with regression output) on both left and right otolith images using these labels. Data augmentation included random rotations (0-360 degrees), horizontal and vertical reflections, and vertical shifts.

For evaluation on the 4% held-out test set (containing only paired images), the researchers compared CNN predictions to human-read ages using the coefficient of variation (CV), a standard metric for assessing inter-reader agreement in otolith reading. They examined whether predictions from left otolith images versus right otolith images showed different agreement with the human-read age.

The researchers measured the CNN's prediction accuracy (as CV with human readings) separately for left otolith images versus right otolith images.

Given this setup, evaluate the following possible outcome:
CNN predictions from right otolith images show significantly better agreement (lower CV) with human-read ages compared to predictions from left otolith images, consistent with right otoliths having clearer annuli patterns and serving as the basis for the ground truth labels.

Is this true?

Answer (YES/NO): NO